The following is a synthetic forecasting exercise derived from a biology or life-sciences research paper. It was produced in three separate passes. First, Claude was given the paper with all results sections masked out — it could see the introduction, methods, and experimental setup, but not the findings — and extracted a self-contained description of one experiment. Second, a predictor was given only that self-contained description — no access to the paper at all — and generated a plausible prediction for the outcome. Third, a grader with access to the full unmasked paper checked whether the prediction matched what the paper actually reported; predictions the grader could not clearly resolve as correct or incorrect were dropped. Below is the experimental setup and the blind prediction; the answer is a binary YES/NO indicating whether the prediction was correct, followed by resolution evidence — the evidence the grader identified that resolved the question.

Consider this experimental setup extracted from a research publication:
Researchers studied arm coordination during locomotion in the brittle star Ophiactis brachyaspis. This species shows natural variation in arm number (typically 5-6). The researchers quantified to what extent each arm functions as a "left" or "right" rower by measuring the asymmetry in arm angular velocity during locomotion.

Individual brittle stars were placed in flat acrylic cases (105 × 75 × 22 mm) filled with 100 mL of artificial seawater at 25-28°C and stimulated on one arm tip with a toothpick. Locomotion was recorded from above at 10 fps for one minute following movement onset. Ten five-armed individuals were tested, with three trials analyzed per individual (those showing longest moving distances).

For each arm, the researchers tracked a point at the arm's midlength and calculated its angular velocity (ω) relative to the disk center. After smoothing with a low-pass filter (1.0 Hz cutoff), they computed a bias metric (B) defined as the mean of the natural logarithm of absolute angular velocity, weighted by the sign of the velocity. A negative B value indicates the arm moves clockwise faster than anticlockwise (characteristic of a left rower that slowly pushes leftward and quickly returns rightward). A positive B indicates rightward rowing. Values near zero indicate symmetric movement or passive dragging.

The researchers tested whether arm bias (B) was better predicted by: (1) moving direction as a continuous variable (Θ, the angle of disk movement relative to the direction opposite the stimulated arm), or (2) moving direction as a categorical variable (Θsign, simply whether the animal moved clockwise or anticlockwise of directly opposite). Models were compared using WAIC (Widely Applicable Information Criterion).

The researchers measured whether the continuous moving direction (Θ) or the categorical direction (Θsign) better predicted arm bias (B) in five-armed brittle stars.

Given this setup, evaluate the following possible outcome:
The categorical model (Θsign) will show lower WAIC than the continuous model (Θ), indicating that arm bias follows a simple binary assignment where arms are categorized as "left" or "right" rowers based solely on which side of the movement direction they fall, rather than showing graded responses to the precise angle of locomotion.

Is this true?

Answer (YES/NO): NO